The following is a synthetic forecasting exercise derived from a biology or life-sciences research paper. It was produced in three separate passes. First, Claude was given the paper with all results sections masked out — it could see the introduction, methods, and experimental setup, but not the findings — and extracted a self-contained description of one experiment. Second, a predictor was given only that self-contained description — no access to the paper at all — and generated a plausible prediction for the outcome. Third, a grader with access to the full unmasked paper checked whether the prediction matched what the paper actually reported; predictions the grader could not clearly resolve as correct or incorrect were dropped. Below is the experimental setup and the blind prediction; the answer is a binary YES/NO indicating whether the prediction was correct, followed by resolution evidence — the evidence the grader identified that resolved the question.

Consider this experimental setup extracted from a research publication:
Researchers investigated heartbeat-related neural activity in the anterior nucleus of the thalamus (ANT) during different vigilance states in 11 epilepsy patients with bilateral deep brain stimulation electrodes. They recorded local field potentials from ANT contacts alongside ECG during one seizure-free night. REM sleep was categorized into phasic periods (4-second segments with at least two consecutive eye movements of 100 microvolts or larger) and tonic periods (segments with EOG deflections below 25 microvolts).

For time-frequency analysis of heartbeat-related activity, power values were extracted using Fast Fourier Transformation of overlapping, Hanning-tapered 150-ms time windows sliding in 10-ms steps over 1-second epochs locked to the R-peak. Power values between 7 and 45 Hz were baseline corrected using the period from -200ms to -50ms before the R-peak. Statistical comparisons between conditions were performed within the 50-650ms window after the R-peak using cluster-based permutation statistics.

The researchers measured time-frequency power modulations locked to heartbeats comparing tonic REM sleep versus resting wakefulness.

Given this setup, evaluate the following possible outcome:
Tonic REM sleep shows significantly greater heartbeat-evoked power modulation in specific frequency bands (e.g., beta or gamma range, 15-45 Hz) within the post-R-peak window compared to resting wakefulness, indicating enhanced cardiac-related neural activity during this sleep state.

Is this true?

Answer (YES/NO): NO